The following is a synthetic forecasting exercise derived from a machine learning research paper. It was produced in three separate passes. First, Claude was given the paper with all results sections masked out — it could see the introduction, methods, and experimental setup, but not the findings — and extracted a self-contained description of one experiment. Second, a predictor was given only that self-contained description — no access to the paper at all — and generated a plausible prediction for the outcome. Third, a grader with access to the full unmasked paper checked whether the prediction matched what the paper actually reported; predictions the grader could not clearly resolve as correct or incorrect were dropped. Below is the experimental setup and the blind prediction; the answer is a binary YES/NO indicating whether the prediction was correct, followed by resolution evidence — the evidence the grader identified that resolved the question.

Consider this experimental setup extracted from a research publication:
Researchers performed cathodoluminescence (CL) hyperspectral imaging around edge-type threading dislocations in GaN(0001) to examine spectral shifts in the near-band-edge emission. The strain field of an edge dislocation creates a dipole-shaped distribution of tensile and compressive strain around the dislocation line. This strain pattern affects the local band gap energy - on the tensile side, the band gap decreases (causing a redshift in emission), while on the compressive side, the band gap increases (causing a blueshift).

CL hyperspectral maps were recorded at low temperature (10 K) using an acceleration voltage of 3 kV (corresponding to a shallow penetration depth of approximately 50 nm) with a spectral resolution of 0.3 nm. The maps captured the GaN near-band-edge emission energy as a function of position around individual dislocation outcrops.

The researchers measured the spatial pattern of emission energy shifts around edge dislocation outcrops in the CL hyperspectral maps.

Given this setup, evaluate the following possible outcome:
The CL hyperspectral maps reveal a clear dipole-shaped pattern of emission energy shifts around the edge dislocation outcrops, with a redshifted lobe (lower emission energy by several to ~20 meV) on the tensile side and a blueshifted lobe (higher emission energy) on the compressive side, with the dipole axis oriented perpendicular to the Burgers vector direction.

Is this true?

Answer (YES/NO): NO